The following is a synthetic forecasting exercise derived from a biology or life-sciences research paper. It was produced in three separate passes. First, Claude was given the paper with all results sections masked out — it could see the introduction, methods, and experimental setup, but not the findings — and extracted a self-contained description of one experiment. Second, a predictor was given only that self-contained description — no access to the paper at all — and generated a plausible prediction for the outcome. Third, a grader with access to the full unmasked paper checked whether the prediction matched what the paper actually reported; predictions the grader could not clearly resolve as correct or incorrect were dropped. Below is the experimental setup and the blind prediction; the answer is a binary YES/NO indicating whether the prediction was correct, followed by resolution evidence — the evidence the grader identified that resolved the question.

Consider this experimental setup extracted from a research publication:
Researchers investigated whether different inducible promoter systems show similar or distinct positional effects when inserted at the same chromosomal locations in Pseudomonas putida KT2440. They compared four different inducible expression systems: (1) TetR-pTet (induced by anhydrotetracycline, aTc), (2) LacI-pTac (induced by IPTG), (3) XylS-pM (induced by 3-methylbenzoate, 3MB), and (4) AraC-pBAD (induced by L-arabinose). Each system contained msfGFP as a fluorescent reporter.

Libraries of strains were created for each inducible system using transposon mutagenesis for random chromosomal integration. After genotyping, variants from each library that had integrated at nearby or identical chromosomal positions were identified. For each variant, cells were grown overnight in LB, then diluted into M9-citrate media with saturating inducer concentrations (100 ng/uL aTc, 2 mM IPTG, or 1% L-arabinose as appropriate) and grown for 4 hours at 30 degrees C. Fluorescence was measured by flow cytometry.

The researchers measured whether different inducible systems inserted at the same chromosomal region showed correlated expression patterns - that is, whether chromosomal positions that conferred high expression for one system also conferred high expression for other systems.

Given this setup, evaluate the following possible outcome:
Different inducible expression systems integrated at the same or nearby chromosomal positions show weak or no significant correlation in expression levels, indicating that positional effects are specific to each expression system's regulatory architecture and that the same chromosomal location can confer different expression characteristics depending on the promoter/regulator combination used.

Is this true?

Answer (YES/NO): YES